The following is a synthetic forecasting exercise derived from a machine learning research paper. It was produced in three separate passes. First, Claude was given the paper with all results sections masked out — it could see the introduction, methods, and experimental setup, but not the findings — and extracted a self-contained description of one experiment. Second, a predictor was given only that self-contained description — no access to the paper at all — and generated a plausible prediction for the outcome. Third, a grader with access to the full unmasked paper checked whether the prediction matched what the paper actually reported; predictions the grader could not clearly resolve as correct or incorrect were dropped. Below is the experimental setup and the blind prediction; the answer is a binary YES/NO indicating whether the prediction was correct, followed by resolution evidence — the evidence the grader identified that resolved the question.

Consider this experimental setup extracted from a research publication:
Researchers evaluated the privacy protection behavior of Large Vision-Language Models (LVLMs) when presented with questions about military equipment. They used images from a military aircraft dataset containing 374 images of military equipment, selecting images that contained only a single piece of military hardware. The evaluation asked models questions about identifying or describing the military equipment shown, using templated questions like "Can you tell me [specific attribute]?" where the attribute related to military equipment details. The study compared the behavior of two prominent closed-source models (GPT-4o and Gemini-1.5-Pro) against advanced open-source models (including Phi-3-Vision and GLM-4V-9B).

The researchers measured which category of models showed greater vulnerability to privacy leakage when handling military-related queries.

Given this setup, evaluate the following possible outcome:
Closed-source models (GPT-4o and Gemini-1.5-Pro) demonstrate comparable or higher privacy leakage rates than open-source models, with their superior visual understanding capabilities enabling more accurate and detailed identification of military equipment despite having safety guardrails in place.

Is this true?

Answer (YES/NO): YES